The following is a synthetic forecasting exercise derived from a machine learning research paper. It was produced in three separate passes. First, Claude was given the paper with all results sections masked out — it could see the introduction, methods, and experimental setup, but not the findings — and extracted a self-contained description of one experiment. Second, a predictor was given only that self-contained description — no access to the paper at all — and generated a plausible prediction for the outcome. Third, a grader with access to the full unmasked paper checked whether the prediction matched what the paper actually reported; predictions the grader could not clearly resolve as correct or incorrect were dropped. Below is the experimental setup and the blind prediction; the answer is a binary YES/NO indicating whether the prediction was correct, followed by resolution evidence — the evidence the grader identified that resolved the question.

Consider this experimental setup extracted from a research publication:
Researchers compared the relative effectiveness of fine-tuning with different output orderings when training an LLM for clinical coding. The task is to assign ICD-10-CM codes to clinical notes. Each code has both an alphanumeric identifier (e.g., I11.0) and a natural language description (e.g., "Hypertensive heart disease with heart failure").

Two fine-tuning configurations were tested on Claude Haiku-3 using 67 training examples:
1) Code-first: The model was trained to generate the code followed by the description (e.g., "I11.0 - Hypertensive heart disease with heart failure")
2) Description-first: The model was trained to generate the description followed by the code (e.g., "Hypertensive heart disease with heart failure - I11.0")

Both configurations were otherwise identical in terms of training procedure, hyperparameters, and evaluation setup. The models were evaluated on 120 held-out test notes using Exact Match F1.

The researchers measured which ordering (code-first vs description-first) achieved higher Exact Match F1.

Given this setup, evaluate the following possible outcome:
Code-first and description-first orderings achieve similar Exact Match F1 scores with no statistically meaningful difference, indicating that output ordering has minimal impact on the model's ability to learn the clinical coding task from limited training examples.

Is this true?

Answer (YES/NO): NO